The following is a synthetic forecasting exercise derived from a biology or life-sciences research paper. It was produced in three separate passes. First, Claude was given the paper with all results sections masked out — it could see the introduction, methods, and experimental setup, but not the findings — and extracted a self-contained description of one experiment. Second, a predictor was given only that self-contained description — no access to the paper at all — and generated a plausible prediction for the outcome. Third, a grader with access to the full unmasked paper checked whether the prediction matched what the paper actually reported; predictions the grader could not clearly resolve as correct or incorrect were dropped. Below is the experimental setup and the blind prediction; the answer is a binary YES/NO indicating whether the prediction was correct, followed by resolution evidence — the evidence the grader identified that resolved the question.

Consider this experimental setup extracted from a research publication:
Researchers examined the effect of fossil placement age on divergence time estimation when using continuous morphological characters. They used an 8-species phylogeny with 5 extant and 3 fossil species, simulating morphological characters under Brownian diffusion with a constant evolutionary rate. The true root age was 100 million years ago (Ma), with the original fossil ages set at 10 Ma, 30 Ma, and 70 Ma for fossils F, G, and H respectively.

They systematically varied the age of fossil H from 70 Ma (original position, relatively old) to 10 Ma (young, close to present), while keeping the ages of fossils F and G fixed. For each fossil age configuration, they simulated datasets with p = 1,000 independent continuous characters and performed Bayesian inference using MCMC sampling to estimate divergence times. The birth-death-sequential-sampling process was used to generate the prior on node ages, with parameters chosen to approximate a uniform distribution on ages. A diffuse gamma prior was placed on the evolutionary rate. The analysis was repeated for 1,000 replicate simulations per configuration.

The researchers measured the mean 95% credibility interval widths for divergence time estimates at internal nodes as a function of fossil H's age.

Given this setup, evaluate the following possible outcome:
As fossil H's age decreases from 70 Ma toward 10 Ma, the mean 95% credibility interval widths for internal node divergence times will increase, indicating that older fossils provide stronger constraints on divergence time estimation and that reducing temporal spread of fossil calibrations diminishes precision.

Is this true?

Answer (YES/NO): YES